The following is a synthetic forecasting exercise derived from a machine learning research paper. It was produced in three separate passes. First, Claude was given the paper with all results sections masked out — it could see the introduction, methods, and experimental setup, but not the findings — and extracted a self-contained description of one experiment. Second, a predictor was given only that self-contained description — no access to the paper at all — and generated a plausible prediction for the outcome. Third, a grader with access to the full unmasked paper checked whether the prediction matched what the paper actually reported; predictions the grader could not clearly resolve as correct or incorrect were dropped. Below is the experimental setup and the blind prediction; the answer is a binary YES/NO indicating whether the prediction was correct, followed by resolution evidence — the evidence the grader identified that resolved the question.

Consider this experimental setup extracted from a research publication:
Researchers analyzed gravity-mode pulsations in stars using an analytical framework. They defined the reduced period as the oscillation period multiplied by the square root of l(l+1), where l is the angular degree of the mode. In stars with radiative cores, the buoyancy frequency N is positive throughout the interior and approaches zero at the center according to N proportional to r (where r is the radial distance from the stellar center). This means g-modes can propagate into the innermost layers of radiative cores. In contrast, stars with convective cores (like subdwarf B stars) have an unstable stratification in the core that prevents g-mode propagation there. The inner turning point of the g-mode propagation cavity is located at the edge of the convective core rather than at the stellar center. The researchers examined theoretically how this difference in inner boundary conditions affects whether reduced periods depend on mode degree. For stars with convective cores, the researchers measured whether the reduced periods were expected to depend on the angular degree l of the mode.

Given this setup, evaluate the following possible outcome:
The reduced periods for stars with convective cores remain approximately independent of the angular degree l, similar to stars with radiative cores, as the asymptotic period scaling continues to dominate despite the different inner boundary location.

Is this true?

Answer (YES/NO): NO